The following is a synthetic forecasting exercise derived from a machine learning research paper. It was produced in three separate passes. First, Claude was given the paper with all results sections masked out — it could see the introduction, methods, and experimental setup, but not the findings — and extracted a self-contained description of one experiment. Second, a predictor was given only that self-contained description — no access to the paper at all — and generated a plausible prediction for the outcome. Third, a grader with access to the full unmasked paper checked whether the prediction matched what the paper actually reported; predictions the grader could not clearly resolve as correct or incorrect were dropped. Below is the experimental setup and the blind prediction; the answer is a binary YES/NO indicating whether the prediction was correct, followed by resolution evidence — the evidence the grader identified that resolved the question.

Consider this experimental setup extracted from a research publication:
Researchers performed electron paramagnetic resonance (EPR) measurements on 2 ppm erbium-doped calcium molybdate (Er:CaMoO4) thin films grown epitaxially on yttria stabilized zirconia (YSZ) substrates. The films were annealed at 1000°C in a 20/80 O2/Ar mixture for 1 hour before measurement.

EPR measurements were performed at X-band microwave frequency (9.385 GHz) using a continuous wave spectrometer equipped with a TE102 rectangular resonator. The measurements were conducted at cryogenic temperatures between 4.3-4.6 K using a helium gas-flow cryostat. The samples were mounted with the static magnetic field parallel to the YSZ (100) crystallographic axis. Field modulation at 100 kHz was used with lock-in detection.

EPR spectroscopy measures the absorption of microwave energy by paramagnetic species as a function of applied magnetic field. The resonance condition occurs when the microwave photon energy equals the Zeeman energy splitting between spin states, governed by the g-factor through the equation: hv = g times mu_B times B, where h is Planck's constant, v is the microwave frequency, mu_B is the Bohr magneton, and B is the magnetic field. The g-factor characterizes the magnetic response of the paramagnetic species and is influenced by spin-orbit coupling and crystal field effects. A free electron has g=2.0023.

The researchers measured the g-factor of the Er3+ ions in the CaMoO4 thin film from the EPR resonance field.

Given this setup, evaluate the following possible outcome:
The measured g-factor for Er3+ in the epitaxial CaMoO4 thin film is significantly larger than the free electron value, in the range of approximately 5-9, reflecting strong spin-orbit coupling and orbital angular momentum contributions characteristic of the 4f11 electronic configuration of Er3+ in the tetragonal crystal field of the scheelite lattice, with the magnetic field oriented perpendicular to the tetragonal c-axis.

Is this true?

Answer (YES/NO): YES